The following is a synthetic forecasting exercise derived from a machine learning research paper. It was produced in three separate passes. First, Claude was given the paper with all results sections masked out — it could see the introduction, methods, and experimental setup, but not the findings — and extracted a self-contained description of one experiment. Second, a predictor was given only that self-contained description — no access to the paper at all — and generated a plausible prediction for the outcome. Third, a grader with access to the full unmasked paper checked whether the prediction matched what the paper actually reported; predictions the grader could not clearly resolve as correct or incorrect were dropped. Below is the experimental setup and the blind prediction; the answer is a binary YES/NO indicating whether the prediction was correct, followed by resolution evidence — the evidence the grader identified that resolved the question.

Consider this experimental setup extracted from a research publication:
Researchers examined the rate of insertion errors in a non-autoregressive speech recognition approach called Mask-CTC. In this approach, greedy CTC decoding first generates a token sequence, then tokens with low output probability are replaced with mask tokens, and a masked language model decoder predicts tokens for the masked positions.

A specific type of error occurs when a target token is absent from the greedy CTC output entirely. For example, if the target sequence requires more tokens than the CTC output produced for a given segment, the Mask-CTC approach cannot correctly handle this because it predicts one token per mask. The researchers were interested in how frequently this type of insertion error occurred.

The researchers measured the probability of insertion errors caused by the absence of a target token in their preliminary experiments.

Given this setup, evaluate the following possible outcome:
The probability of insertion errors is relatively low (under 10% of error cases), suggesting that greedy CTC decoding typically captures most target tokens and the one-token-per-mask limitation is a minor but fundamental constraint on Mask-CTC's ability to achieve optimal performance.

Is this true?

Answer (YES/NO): YES